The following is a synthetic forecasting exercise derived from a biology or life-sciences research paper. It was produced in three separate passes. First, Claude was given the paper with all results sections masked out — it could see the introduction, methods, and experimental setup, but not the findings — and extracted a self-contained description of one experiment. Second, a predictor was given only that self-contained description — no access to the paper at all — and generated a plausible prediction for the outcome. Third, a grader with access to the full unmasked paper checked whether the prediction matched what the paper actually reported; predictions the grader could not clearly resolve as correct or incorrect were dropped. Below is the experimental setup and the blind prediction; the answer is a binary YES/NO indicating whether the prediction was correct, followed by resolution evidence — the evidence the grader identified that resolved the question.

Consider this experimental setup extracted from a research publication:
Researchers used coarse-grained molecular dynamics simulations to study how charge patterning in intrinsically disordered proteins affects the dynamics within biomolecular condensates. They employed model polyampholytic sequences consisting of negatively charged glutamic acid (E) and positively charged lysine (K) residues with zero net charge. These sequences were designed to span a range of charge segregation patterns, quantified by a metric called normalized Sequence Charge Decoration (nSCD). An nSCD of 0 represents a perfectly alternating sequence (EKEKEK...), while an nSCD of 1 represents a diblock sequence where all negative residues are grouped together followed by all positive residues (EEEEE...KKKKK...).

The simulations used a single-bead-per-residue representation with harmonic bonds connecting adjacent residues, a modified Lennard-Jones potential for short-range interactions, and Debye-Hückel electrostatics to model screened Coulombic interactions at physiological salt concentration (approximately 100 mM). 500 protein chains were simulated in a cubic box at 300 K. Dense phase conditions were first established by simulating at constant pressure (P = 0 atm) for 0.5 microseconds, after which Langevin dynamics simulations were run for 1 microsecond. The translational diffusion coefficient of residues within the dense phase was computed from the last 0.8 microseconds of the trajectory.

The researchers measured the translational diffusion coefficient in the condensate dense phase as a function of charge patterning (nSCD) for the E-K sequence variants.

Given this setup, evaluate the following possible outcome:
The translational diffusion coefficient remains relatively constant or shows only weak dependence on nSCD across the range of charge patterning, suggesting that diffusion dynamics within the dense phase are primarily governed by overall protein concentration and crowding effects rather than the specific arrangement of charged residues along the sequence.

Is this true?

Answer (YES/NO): NO